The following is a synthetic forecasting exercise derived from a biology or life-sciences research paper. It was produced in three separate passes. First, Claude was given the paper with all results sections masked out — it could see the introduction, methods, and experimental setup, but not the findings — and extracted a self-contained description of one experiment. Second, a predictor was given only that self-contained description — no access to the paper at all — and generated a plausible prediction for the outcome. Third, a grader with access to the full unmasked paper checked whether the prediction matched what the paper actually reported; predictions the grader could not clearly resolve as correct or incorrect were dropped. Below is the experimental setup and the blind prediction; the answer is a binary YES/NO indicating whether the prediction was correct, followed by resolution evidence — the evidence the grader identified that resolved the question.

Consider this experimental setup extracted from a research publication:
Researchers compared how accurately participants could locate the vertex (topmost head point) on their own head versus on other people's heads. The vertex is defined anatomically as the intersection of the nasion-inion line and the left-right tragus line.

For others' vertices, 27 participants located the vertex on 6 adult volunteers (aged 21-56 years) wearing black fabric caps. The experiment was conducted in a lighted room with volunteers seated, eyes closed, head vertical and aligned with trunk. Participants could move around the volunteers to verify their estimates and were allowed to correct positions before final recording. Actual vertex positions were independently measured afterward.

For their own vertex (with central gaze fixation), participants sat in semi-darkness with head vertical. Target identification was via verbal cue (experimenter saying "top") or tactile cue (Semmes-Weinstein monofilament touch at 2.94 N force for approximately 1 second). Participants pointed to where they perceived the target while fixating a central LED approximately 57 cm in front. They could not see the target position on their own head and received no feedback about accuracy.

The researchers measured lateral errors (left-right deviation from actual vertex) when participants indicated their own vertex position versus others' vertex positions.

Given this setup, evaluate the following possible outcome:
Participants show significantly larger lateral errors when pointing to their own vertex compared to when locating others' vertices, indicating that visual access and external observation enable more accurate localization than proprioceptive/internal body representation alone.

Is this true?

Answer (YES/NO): NO